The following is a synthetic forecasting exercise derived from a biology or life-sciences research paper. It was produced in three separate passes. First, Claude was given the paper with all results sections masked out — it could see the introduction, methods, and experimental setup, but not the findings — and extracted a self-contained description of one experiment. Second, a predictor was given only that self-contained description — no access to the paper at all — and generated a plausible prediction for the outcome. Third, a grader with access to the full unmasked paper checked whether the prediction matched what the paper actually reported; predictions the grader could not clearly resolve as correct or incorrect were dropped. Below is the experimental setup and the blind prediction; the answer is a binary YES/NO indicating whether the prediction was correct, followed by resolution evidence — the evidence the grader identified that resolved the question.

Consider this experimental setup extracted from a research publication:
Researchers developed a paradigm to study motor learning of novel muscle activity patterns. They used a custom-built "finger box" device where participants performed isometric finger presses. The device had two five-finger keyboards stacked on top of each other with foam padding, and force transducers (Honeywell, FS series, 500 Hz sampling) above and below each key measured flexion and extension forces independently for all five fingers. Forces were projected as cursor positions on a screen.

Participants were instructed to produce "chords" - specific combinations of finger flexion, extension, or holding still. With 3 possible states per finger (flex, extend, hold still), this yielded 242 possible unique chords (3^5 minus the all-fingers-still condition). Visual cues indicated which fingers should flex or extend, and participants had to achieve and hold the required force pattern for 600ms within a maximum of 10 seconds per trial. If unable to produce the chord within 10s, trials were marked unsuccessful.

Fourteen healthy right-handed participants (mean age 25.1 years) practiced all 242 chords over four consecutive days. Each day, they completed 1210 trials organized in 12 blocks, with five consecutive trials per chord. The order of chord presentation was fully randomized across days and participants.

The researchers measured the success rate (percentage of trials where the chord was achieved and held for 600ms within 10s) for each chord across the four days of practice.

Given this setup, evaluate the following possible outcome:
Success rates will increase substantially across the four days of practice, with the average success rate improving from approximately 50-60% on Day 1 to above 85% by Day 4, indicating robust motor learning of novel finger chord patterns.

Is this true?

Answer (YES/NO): NO